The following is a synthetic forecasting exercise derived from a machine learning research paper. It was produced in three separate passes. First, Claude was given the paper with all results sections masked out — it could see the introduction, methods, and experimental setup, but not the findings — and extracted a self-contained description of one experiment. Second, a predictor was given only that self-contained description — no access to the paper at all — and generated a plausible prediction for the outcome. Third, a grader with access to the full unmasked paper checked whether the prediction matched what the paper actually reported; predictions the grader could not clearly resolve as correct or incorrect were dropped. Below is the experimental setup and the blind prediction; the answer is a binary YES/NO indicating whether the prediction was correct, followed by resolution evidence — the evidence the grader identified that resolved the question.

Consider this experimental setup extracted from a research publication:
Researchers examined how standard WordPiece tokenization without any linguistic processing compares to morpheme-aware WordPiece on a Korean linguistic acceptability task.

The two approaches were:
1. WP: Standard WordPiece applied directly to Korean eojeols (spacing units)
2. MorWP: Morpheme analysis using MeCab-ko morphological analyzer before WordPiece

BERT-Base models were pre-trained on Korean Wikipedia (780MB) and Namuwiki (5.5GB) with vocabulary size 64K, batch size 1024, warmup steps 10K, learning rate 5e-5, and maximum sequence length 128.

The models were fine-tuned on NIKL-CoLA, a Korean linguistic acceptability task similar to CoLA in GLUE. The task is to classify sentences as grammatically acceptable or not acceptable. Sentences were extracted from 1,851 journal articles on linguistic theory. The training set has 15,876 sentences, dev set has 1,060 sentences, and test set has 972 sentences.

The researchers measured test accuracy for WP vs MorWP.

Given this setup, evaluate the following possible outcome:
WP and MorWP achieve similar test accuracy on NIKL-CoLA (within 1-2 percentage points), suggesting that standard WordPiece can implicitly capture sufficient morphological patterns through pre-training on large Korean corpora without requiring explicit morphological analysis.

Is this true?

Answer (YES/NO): NO